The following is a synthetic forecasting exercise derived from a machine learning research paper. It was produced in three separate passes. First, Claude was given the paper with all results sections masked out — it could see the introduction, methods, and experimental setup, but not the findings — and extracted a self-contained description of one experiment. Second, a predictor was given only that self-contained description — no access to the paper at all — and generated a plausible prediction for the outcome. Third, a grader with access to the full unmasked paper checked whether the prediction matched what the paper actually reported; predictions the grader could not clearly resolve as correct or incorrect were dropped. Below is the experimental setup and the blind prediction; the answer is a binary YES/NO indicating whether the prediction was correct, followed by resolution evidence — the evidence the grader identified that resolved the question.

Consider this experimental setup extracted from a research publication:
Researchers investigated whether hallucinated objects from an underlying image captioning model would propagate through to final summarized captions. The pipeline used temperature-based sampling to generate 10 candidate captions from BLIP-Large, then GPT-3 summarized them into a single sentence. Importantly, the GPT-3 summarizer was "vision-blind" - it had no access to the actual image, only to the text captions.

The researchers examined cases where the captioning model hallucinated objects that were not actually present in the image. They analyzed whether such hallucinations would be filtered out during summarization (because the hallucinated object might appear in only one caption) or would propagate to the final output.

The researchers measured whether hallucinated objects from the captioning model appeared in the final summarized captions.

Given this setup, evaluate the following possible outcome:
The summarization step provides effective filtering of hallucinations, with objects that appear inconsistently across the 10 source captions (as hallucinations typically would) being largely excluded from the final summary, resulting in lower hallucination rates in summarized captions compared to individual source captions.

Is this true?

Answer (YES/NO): NO